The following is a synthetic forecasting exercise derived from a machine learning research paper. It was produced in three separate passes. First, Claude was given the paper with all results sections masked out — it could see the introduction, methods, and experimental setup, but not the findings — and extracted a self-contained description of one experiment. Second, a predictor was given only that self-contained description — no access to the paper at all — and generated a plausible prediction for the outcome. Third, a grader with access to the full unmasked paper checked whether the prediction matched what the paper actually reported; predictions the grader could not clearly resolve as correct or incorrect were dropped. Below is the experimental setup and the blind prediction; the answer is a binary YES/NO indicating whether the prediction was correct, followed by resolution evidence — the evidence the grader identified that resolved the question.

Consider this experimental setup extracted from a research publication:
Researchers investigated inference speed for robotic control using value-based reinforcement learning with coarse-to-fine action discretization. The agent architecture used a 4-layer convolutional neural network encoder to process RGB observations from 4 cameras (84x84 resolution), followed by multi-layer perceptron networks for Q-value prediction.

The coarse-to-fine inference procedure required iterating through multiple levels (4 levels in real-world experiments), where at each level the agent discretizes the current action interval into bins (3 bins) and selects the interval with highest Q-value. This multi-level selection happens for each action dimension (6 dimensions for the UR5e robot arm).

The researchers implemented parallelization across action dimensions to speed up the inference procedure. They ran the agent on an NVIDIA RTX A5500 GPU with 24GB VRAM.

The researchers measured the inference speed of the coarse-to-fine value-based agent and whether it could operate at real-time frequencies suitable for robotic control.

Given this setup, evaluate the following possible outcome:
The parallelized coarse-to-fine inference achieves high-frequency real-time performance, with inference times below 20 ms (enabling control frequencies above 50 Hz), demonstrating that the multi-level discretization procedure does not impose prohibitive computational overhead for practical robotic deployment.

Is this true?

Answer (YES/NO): YES